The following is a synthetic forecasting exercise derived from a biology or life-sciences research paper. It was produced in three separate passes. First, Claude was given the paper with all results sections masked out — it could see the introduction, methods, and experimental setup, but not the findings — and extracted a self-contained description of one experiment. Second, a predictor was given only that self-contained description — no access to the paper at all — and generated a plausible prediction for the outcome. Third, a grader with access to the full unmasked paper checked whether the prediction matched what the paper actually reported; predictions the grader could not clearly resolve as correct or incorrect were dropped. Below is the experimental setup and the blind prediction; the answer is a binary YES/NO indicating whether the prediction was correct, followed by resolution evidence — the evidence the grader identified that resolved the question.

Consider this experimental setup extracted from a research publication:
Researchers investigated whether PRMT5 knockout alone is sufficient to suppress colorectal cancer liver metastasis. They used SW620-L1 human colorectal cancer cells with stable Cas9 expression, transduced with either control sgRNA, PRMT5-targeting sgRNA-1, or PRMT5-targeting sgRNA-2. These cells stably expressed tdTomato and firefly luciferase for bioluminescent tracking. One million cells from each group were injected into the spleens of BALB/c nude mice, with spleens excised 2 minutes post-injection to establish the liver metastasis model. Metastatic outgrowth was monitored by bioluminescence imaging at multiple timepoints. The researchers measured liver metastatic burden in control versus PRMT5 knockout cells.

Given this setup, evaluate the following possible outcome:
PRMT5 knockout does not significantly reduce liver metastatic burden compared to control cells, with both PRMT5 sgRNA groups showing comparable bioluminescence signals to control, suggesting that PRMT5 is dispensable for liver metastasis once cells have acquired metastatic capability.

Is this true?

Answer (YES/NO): NO